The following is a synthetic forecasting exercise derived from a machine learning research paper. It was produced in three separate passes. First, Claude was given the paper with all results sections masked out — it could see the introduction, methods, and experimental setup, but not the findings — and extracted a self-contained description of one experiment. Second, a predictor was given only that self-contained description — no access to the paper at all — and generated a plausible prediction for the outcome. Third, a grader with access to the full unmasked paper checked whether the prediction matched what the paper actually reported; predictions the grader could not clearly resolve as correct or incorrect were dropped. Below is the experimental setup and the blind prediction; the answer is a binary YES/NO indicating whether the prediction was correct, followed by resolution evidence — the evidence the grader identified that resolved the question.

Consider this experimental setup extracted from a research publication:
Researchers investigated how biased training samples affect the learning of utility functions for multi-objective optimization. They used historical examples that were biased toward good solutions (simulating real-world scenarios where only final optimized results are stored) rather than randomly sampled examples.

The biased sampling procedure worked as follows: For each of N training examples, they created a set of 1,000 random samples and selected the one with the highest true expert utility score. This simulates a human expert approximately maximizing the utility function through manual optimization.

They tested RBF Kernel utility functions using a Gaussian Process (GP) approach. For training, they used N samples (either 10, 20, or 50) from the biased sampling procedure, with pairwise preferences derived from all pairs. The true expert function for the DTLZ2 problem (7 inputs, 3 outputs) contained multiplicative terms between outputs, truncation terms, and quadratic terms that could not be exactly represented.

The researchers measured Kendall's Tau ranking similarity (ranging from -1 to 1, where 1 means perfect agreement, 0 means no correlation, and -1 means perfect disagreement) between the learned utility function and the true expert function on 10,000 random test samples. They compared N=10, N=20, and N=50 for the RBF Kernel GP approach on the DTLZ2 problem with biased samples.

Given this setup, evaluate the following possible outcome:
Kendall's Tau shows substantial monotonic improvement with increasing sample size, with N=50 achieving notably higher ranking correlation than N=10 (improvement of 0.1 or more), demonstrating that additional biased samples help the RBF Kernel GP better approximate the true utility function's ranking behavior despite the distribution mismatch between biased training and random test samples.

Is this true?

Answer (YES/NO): YES